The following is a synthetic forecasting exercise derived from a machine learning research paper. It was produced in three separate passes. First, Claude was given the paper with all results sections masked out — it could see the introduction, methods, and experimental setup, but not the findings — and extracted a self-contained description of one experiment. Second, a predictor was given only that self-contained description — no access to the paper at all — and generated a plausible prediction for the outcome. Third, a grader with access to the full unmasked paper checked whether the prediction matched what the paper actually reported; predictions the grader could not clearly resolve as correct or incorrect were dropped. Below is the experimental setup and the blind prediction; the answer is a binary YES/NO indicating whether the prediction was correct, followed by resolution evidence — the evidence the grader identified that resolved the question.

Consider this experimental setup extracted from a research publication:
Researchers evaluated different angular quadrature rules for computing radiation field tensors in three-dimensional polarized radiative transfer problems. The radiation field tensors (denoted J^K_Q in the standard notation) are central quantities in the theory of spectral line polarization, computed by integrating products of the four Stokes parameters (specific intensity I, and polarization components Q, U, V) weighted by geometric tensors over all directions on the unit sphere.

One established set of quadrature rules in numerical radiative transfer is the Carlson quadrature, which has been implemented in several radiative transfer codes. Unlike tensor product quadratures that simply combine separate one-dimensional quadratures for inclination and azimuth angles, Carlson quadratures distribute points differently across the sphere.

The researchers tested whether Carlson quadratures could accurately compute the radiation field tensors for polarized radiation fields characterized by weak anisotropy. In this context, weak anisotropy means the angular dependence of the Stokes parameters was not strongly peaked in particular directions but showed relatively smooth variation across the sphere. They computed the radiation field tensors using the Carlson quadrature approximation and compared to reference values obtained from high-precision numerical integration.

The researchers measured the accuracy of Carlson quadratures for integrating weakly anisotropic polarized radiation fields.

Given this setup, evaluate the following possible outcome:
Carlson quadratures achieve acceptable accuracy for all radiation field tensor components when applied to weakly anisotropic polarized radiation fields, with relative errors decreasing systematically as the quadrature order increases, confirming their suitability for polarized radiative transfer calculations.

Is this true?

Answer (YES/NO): NO